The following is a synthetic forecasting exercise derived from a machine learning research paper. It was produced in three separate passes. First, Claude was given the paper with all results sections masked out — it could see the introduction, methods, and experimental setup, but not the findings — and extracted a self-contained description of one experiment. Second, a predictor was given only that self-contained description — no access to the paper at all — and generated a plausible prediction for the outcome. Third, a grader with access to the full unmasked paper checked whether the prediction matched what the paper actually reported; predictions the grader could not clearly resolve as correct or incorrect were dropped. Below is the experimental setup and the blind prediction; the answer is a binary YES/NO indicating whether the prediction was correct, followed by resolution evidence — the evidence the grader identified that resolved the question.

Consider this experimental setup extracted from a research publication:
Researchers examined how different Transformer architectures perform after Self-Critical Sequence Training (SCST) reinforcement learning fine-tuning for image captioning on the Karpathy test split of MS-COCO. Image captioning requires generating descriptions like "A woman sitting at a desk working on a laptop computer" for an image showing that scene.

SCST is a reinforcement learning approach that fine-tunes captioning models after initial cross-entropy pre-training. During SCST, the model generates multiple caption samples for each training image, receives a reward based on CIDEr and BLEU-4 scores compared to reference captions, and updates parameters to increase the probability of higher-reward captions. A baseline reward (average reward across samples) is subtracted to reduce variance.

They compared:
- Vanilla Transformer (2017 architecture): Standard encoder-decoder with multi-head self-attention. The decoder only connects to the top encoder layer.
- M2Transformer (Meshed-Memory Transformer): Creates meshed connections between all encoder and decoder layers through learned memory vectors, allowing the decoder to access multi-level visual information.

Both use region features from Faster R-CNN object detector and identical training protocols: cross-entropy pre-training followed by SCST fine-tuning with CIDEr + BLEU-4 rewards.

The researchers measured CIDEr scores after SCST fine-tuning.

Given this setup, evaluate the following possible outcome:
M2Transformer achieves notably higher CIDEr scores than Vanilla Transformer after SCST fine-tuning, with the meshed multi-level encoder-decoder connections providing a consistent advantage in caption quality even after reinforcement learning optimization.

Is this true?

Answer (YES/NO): NO